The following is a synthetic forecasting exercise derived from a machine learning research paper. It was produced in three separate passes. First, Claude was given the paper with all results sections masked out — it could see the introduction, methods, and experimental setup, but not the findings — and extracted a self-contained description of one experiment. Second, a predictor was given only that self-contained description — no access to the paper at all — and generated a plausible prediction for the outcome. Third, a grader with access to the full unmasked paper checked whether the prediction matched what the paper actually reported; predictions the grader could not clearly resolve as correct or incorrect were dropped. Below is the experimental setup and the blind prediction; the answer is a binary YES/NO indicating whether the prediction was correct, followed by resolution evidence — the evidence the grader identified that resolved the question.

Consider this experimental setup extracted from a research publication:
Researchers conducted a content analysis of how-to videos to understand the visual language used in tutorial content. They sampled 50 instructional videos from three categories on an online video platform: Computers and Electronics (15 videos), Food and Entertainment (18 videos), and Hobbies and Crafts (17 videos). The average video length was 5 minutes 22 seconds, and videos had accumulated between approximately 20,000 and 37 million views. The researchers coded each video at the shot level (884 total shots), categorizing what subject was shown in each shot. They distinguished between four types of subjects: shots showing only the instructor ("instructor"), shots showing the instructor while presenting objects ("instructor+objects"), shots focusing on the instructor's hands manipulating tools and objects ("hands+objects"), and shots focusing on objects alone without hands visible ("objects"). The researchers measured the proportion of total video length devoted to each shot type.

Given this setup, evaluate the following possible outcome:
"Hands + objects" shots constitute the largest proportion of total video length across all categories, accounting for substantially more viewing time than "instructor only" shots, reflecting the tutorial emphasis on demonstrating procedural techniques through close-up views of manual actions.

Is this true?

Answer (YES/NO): YES